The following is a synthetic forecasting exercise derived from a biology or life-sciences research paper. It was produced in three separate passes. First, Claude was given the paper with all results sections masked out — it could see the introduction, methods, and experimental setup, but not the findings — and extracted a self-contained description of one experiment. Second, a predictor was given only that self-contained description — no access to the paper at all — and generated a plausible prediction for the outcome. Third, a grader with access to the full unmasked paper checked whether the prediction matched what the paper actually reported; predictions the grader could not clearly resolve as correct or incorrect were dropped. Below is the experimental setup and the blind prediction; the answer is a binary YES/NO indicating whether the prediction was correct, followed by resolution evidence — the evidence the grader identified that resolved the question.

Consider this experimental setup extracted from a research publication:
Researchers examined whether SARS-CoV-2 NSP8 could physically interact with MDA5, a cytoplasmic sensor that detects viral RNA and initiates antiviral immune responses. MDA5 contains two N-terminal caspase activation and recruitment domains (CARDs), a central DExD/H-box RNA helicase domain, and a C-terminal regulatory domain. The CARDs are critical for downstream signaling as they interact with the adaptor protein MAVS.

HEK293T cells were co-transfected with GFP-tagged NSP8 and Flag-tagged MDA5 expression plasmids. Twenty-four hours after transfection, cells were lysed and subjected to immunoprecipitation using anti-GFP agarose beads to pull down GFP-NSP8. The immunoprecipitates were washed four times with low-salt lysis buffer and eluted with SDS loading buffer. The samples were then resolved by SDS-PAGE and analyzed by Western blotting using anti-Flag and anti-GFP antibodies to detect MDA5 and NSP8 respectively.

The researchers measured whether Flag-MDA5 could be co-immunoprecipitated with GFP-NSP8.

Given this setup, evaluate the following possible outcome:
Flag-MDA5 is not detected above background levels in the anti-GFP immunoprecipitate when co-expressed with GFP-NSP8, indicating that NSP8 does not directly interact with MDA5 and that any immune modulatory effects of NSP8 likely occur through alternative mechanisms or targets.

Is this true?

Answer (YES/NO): NO